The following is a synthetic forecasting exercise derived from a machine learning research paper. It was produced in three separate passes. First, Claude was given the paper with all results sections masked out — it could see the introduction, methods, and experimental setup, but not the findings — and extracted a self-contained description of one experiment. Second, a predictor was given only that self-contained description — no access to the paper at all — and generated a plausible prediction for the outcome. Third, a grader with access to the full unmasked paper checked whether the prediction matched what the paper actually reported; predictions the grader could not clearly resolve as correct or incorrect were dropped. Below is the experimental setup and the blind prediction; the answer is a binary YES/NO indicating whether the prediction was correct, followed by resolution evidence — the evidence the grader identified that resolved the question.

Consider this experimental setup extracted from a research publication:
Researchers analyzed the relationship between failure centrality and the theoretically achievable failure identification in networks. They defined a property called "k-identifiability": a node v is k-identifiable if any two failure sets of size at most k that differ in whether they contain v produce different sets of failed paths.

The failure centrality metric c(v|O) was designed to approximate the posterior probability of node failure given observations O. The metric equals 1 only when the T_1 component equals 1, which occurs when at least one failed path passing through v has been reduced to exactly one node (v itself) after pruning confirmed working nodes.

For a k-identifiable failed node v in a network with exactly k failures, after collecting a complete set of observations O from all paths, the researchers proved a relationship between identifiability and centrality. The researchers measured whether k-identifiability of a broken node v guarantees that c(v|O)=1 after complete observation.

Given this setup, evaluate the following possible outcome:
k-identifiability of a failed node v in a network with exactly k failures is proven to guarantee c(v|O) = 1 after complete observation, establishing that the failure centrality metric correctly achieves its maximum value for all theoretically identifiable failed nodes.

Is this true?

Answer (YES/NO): YES